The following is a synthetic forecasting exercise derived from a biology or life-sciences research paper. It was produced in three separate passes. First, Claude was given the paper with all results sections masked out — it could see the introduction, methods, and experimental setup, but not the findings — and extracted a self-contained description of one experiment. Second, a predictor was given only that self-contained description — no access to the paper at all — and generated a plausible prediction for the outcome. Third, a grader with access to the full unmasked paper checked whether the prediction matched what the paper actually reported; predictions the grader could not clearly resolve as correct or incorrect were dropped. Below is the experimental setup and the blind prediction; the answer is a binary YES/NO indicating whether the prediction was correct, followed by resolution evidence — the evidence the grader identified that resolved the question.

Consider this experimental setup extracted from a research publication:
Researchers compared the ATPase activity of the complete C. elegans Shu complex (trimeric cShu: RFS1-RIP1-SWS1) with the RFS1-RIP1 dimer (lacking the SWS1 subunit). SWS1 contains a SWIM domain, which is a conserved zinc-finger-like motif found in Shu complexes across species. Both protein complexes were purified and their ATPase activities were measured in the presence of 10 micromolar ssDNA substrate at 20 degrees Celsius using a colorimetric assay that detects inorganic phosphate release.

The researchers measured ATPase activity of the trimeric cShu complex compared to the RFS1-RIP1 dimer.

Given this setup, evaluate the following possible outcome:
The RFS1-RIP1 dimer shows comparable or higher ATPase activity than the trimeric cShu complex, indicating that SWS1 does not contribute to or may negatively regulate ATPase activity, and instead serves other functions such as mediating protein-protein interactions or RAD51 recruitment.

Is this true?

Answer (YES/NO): NO